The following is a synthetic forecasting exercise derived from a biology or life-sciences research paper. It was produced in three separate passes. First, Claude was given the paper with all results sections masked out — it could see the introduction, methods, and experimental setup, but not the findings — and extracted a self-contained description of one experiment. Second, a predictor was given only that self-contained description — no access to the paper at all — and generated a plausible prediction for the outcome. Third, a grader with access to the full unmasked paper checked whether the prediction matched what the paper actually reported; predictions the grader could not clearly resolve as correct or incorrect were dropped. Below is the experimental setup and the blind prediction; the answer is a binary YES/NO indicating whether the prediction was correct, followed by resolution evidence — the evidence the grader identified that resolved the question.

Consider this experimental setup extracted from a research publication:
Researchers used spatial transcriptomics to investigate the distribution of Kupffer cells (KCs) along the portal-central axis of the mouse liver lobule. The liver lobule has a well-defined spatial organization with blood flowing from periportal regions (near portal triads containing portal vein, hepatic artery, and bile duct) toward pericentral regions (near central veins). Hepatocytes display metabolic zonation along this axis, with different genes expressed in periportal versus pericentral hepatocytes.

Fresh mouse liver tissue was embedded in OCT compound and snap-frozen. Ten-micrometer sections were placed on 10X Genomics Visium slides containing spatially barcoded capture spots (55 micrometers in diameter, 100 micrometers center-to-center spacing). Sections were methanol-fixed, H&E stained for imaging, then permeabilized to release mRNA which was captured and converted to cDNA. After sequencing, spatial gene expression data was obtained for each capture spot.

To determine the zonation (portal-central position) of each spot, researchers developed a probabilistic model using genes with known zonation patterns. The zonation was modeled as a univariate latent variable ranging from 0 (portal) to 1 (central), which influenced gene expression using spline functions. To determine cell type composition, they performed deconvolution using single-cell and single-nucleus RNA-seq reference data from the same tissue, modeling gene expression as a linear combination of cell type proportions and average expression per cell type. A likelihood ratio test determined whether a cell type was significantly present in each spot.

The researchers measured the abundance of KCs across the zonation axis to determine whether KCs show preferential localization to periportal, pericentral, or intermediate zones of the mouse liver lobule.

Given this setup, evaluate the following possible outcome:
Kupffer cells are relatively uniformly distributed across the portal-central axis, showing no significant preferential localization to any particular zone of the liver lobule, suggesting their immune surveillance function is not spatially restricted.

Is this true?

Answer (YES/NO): NO